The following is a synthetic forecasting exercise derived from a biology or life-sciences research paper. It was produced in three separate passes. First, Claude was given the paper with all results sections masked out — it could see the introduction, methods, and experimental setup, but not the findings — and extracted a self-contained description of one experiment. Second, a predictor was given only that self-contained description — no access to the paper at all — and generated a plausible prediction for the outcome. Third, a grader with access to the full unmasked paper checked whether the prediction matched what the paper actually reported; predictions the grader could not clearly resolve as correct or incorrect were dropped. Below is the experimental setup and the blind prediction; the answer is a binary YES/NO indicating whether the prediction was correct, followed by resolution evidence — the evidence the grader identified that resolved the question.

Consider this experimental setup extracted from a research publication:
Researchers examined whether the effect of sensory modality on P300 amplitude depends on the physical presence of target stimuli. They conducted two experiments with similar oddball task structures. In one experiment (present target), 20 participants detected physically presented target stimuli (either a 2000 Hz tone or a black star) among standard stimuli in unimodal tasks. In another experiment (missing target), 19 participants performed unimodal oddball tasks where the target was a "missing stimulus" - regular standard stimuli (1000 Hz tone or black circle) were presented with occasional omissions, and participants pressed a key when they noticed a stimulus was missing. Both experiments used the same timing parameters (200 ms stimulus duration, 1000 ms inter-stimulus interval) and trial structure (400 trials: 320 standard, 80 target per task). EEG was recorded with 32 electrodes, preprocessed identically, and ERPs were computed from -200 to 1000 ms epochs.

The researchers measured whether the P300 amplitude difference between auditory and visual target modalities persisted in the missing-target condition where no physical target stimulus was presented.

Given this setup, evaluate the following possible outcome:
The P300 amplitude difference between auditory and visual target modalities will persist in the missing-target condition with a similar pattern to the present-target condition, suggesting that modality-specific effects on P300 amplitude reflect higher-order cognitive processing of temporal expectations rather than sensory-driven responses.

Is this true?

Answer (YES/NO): NO